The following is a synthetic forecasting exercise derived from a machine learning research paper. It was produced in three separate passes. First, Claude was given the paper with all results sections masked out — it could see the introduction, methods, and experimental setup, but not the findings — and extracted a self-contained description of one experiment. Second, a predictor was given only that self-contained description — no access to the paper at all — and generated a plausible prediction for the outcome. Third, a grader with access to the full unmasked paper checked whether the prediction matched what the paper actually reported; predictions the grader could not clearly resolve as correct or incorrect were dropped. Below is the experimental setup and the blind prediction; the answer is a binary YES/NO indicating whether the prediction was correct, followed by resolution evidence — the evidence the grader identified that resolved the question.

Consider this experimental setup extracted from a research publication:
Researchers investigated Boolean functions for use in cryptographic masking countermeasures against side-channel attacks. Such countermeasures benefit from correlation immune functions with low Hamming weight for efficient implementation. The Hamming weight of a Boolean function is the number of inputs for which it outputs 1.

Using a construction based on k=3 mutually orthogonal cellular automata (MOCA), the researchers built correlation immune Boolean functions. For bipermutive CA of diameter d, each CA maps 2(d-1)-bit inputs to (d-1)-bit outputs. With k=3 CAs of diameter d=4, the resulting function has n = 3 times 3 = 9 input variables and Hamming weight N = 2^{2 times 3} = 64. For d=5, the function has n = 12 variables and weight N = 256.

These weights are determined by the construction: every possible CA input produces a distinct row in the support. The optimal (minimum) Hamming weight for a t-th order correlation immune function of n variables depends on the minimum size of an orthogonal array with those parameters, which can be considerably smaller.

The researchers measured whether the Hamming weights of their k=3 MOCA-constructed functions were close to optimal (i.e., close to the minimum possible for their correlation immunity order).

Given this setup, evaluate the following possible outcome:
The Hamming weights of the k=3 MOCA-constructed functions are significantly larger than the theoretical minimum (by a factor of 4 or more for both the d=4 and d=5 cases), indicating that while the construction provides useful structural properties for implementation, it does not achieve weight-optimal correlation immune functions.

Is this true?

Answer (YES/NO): NO